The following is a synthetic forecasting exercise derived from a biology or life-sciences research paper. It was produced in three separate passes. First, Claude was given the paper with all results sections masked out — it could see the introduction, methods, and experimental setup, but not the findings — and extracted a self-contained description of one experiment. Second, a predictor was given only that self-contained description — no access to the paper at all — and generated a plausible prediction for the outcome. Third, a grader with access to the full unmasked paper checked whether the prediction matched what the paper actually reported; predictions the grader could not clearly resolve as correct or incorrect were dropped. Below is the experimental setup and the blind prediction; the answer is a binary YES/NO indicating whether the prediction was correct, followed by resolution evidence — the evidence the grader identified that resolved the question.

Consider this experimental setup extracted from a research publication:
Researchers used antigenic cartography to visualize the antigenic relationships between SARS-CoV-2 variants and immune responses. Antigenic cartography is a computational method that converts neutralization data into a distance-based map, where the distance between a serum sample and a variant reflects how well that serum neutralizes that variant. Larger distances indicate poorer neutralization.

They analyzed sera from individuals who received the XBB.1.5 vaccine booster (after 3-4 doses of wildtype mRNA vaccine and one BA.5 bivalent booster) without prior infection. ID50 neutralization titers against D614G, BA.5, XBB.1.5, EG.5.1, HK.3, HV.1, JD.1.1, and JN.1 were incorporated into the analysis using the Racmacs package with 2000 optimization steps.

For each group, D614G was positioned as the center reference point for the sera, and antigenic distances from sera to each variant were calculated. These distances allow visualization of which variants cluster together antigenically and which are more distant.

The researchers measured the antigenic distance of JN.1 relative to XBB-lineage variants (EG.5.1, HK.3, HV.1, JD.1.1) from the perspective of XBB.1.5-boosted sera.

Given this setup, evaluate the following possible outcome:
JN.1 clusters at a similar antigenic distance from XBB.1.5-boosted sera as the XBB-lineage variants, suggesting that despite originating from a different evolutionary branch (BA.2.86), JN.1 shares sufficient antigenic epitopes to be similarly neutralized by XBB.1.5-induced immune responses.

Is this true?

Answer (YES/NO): NO